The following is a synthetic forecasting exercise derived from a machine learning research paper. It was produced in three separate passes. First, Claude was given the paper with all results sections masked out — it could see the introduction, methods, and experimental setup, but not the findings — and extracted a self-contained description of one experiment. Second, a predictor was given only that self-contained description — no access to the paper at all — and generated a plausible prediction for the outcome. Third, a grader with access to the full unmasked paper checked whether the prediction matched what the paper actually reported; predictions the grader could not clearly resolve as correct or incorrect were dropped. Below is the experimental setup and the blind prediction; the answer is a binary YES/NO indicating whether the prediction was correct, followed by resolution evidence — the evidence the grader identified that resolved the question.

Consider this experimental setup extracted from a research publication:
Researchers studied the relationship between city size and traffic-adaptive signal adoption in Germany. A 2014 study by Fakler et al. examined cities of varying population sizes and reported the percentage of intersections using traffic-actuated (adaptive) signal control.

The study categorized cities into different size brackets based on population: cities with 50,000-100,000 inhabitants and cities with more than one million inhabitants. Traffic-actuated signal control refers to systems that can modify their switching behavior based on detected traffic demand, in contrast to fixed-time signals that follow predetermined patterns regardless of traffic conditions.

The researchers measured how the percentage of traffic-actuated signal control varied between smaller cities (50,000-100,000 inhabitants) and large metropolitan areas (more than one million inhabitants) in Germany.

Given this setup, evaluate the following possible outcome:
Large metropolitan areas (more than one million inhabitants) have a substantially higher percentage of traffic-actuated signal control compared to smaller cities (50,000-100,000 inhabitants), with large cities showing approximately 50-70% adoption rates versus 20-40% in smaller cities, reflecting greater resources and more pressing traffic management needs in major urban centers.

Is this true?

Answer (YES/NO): NO